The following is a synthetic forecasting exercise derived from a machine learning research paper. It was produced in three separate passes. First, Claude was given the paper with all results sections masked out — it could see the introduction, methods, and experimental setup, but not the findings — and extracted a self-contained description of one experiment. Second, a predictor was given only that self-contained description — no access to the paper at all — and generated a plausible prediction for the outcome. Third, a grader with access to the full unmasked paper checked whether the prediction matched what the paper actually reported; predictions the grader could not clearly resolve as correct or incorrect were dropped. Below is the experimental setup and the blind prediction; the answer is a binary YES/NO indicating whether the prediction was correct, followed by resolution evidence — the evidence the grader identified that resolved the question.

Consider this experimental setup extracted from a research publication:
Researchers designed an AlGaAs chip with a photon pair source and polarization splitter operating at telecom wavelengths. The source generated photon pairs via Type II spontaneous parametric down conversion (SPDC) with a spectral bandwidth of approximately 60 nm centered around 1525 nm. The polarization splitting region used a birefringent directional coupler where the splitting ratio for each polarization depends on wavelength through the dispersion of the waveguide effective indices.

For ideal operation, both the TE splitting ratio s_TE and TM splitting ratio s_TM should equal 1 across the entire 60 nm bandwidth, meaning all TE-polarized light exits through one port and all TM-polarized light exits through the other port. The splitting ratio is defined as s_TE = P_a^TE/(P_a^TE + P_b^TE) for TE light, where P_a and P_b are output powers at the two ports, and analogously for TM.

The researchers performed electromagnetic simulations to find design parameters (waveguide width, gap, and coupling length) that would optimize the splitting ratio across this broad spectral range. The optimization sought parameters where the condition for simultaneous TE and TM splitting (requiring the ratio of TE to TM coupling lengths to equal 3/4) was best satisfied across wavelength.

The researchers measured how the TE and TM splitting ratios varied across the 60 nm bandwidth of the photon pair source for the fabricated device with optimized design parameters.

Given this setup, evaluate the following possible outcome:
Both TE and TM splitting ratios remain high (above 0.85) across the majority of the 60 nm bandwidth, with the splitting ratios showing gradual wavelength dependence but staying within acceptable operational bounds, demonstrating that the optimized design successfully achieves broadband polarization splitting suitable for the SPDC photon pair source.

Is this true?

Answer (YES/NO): NO